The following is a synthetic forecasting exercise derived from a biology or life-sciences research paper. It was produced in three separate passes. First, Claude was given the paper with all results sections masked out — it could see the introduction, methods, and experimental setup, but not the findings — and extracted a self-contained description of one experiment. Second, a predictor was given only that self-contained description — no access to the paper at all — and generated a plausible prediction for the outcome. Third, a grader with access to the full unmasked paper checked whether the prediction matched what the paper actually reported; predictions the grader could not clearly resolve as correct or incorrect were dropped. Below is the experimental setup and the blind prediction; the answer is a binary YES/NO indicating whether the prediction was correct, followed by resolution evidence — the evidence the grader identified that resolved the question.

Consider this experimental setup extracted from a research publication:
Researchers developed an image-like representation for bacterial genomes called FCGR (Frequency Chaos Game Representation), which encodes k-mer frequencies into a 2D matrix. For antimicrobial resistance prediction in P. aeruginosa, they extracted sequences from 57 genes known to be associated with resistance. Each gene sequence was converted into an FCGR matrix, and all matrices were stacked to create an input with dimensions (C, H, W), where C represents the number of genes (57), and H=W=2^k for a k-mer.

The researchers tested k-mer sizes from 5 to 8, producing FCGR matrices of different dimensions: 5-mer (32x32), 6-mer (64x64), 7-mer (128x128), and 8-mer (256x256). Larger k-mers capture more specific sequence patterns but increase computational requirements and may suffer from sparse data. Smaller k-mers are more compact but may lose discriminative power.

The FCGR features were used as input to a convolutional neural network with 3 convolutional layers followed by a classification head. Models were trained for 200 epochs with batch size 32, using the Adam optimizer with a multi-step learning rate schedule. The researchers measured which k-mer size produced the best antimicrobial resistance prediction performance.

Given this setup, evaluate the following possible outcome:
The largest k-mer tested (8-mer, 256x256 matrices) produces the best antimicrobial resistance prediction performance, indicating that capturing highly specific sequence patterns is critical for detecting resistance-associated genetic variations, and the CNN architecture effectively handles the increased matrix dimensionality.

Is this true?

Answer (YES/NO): NO